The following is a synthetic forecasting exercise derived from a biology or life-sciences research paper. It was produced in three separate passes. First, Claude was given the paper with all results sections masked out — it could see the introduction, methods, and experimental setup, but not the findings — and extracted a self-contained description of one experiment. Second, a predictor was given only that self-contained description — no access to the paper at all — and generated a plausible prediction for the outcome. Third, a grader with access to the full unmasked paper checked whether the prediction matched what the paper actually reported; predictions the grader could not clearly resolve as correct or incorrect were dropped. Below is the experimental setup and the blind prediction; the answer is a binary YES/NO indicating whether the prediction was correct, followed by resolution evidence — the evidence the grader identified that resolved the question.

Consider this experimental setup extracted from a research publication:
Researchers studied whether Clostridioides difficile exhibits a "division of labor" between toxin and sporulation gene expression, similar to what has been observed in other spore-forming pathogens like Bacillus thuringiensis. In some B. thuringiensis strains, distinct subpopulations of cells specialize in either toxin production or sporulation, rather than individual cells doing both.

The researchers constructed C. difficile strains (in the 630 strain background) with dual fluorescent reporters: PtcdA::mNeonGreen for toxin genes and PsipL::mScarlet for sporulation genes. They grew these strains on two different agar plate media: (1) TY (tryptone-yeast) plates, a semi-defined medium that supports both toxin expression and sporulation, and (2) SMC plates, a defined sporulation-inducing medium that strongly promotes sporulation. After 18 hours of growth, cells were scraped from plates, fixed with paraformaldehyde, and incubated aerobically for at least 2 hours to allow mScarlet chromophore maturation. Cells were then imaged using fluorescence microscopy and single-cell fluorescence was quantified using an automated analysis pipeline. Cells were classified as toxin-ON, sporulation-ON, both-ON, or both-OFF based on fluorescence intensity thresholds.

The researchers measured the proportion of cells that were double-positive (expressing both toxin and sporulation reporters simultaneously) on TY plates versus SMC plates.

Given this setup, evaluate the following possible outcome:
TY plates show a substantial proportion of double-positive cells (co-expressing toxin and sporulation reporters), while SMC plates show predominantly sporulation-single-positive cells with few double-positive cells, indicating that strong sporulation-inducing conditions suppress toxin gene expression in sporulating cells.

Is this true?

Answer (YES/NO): NO